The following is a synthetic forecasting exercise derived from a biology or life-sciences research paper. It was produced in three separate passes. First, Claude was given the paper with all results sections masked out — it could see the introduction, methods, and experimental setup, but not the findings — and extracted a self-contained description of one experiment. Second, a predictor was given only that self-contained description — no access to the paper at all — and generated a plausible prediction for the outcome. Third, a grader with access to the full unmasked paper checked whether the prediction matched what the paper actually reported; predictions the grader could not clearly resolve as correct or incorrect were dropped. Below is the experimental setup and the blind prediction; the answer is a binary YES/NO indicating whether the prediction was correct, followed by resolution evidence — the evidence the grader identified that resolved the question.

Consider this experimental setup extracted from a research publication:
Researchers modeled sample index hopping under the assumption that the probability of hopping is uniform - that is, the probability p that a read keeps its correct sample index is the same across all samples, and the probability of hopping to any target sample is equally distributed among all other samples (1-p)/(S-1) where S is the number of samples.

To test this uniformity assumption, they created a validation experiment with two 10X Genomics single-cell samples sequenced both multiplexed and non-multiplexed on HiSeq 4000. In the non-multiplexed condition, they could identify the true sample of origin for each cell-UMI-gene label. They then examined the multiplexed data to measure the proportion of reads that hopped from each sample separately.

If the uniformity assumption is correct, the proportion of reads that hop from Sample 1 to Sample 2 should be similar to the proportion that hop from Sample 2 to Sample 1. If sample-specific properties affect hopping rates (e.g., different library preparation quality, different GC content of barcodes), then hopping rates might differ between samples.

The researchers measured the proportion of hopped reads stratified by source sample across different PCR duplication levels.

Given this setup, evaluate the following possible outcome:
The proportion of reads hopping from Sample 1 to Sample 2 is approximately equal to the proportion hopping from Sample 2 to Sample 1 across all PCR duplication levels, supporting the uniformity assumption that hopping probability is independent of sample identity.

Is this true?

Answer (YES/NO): NO